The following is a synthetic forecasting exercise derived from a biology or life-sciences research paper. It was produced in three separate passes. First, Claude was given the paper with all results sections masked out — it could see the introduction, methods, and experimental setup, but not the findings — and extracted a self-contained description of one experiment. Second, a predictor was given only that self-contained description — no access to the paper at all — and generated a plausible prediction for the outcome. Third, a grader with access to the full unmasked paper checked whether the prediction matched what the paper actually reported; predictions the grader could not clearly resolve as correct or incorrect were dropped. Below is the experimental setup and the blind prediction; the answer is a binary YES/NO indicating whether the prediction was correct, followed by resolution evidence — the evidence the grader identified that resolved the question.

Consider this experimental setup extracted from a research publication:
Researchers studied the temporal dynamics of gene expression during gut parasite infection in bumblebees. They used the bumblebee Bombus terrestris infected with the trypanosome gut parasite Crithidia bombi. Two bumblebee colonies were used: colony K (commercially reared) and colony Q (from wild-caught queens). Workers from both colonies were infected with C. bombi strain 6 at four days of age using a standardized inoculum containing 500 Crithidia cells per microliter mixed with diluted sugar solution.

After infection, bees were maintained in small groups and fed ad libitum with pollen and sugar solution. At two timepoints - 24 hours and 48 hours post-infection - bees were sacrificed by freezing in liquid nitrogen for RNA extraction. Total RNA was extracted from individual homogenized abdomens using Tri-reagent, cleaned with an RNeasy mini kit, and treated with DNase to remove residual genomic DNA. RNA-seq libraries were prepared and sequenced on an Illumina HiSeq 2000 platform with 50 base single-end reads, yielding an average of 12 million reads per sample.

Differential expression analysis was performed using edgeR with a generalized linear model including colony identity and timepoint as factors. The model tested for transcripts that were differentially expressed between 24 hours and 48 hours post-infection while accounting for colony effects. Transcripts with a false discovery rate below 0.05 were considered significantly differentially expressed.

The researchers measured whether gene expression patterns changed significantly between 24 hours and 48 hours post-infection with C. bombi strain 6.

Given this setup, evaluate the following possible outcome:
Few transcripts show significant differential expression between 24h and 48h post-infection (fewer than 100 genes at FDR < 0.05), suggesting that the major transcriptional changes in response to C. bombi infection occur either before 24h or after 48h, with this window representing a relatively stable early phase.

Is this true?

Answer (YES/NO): YES